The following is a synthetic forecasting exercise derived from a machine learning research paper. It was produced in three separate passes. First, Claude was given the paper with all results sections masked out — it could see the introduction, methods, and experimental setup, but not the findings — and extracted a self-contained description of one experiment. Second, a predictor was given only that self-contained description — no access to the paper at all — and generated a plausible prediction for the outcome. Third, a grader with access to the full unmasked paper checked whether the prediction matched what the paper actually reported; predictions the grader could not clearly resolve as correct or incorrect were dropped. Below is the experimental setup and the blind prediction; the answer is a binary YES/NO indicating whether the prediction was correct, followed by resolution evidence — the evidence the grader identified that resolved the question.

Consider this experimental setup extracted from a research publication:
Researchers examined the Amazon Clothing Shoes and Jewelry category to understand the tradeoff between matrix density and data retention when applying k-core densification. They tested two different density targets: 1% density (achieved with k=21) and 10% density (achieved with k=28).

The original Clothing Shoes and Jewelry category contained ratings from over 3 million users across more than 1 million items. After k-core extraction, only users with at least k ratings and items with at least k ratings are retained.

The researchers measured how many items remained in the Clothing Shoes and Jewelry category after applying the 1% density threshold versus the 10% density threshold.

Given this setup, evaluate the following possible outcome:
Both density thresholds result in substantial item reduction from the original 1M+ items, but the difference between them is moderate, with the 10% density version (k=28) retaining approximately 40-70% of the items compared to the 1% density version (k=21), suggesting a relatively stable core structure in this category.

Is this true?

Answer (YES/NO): NO